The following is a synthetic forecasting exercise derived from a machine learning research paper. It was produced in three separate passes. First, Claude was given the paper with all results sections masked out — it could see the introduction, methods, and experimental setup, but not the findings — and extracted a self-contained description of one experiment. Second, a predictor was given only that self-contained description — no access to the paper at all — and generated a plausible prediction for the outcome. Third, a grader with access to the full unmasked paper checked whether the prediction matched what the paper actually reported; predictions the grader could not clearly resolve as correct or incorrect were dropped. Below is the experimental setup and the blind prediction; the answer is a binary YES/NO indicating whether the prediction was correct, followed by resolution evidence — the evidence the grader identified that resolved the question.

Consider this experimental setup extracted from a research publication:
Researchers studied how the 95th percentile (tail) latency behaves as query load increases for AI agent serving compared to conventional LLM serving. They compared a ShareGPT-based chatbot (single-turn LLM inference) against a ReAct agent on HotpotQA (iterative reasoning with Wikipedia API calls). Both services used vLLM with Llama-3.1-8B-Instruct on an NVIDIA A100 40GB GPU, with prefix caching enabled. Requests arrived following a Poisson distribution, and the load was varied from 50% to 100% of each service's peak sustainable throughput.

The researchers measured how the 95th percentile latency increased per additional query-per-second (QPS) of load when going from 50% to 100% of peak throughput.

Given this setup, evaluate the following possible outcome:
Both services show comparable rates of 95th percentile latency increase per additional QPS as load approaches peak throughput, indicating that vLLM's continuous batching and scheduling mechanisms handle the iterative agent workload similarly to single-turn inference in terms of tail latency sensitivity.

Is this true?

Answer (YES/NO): NO